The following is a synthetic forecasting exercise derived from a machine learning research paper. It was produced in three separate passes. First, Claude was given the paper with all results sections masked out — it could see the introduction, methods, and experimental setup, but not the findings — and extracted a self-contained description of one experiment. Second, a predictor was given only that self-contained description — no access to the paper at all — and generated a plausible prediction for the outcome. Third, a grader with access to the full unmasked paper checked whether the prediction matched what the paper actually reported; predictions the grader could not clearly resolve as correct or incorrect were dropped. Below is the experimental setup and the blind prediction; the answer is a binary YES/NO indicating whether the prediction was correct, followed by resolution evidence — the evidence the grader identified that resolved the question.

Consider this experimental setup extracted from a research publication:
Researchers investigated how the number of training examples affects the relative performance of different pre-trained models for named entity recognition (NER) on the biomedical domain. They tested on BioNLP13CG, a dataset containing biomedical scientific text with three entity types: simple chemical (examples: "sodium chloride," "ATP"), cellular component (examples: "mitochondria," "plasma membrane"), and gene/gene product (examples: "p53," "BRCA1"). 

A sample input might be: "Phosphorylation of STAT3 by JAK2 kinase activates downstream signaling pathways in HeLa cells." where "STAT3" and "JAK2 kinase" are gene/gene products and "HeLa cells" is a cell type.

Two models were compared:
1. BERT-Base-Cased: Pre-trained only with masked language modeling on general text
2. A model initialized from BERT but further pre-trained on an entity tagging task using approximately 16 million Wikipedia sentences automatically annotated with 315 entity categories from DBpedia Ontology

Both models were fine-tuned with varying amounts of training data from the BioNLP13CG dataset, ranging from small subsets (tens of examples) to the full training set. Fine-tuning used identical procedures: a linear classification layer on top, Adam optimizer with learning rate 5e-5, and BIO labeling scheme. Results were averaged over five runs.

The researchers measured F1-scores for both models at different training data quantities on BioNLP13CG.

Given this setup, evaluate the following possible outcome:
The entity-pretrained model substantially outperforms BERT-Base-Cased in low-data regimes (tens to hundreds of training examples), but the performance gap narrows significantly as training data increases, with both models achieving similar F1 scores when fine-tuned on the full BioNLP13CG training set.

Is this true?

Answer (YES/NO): NO